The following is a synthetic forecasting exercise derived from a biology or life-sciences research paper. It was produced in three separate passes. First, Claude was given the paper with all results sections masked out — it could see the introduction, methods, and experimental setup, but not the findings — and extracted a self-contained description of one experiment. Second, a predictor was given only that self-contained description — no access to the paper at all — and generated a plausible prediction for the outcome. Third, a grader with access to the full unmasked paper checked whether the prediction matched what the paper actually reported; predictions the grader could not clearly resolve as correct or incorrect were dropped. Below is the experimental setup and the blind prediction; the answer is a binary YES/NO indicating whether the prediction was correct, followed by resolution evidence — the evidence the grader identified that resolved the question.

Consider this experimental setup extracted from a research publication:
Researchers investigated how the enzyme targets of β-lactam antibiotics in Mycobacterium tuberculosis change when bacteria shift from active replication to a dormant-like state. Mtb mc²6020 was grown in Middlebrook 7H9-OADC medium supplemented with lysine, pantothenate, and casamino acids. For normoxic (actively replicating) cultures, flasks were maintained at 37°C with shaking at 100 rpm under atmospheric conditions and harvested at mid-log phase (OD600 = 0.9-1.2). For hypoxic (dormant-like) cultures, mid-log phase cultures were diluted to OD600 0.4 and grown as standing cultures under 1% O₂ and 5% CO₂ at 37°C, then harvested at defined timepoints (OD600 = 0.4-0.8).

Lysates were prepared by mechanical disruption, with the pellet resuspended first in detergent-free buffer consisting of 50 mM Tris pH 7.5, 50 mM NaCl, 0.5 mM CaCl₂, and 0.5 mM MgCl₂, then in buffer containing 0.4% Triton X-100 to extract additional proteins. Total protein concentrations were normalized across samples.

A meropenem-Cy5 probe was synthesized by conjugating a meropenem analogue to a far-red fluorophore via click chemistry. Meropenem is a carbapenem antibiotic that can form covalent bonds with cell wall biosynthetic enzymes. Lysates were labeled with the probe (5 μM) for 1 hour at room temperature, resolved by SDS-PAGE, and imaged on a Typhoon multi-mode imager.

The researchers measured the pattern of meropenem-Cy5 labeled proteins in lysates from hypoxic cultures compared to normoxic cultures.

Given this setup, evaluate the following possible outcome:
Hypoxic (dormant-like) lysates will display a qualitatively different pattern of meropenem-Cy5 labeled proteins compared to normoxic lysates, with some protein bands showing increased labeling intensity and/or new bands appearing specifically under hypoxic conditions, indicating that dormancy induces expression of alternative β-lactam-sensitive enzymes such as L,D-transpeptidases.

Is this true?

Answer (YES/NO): NO